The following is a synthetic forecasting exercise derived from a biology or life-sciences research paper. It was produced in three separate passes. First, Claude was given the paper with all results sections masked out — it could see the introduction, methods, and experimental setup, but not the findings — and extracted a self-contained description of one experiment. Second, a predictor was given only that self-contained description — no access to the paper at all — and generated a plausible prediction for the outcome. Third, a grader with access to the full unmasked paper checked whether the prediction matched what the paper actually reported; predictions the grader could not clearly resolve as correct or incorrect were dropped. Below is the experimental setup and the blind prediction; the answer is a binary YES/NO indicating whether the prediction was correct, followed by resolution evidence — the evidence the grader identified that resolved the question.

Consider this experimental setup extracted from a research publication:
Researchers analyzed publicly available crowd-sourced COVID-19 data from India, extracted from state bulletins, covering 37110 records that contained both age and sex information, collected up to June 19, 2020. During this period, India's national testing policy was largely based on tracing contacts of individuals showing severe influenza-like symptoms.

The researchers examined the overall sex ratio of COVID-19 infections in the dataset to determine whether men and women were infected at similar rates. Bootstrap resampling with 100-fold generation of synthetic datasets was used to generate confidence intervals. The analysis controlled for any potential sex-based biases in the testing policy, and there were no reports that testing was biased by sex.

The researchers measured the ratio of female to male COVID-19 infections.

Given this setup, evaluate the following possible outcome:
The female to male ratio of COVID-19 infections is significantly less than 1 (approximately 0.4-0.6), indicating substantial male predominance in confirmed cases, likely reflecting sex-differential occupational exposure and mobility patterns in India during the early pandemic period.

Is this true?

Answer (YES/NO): YES